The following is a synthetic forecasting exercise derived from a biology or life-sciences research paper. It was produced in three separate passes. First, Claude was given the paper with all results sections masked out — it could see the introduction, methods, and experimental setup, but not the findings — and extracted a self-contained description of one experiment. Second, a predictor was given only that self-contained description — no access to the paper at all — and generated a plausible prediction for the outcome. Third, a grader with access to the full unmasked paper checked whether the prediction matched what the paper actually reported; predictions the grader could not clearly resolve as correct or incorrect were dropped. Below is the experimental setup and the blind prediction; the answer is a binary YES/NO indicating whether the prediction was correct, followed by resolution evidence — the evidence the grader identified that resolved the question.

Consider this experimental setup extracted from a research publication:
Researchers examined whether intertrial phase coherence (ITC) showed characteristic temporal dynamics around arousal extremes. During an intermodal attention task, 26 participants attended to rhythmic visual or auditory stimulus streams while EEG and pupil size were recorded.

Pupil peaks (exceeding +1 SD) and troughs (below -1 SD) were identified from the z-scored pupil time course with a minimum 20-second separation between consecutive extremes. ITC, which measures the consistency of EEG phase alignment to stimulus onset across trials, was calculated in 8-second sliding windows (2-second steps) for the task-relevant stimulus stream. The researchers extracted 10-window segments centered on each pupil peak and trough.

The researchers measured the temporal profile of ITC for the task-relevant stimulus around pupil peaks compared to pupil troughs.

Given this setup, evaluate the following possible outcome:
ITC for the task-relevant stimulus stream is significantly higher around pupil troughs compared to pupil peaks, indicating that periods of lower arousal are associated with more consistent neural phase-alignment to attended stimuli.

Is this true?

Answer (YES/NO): NO